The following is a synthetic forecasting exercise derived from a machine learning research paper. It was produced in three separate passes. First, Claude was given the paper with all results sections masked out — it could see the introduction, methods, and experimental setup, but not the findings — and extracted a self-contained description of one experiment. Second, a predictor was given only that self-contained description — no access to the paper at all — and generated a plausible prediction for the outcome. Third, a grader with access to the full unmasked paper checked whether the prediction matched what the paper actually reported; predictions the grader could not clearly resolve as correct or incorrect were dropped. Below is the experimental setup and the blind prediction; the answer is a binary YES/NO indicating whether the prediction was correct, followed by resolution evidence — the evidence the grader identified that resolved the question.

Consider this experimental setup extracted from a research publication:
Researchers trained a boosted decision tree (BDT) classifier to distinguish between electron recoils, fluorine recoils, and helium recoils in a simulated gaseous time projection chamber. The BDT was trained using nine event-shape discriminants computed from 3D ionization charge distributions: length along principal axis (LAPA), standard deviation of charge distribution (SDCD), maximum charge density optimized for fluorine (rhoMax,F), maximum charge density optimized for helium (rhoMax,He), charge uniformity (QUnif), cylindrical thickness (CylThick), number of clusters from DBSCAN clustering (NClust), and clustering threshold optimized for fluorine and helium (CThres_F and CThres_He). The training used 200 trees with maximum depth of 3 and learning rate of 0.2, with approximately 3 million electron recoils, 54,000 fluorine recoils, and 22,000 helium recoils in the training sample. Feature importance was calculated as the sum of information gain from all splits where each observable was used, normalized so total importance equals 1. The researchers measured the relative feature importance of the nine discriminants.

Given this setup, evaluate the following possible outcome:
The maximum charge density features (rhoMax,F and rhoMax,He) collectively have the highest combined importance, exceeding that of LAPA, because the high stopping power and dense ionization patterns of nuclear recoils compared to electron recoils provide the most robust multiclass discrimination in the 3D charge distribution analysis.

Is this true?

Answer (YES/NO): YES